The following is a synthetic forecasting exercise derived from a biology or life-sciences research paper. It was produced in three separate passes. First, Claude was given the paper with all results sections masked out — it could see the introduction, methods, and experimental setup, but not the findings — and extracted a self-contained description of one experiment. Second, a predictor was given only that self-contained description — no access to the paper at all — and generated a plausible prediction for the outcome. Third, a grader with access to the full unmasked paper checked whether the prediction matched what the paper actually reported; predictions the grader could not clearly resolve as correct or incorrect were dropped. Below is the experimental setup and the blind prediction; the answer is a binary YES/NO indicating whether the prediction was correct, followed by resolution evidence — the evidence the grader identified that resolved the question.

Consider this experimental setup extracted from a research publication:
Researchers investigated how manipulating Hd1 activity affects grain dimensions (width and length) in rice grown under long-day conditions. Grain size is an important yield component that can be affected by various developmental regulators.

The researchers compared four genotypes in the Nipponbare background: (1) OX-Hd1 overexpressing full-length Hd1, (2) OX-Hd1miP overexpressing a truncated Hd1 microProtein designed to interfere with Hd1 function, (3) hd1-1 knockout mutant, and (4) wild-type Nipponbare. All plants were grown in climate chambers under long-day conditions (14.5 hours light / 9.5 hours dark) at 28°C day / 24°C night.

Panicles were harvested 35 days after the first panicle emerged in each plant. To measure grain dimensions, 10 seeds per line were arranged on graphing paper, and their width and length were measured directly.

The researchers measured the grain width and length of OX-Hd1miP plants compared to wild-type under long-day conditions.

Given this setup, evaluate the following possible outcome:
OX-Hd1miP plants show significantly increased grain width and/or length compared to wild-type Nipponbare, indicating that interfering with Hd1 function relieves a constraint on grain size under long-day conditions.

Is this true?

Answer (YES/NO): NO